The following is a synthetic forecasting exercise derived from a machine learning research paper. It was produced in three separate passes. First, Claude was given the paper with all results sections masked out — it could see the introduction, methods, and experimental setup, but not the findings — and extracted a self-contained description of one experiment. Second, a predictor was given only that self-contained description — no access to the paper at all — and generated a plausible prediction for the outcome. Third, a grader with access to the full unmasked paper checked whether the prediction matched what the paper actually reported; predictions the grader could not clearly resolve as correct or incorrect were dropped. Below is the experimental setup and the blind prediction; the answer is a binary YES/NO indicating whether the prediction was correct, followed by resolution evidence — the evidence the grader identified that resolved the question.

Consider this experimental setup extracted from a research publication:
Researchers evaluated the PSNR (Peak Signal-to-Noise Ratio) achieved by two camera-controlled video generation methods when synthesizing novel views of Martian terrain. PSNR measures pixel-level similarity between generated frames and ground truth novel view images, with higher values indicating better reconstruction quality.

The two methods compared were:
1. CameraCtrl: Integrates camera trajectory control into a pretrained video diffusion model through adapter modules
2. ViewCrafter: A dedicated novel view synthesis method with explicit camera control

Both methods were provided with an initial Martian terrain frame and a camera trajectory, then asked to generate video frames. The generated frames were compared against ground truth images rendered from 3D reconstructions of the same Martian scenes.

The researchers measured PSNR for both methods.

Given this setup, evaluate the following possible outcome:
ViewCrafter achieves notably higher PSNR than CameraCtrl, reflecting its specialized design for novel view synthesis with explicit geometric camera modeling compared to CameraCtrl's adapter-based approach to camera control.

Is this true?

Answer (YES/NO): NO